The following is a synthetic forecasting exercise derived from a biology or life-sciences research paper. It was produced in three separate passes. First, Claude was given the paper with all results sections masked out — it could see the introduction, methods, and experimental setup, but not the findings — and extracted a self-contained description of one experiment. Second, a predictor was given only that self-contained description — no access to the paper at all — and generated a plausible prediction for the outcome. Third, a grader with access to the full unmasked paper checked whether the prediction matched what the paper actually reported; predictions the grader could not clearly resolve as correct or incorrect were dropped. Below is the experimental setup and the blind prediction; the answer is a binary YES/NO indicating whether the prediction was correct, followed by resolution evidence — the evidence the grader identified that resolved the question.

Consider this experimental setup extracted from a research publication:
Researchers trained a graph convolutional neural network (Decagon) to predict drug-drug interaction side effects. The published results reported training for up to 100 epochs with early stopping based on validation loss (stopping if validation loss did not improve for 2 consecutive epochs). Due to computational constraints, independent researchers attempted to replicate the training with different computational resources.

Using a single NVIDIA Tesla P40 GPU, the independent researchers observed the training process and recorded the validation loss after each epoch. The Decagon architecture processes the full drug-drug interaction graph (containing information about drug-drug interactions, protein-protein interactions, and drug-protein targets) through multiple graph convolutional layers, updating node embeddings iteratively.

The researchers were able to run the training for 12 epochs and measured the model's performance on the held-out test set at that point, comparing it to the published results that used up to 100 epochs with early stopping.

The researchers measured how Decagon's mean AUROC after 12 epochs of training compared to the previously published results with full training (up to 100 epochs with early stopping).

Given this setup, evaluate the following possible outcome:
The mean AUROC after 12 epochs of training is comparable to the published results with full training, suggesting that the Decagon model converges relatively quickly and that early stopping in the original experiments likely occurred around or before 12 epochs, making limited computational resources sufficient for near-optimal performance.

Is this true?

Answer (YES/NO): NO